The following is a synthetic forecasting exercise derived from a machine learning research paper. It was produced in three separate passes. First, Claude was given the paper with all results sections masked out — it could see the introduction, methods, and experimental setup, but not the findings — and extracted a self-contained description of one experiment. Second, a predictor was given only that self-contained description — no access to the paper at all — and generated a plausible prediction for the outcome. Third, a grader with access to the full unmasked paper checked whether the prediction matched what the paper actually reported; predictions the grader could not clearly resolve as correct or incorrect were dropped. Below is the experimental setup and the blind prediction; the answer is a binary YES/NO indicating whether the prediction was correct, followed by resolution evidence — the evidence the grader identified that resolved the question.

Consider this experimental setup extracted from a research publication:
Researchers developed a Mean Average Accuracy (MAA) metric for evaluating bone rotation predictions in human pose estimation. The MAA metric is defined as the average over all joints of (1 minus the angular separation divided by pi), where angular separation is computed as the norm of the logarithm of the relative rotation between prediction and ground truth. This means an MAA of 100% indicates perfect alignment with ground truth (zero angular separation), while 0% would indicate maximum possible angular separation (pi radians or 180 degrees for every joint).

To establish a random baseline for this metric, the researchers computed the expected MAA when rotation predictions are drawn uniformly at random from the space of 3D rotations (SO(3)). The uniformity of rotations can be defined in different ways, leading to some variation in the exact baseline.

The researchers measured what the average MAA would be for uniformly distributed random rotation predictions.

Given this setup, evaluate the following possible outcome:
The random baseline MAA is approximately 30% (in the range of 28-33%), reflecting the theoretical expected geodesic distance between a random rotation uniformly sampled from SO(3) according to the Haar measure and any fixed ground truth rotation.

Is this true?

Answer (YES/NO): YES